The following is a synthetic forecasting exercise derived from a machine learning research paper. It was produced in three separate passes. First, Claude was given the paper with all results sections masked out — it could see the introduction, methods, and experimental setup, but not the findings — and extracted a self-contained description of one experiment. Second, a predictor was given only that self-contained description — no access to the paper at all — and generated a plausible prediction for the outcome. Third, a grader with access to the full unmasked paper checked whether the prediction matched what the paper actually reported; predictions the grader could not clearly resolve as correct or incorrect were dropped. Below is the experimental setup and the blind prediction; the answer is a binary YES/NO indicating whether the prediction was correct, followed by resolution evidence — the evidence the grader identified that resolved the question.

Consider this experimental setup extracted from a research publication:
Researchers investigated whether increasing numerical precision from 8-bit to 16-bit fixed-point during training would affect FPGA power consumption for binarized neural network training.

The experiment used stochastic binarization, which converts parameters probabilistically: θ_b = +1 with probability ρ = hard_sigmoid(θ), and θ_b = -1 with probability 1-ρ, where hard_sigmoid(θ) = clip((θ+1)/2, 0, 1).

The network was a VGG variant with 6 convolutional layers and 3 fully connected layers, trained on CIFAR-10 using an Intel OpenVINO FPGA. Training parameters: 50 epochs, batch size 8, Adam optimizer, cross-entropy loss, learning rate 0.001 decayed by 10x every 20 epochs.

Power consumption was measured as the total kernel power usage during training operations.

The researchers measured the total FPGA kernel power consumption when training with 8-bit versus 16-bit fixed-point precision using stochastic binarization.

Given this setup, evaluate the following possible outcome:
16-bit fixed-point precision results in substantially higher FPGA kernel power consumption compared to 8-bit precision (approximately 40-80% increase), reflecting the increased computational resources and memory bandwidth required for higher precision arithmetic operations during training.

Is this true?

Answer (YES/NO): NO